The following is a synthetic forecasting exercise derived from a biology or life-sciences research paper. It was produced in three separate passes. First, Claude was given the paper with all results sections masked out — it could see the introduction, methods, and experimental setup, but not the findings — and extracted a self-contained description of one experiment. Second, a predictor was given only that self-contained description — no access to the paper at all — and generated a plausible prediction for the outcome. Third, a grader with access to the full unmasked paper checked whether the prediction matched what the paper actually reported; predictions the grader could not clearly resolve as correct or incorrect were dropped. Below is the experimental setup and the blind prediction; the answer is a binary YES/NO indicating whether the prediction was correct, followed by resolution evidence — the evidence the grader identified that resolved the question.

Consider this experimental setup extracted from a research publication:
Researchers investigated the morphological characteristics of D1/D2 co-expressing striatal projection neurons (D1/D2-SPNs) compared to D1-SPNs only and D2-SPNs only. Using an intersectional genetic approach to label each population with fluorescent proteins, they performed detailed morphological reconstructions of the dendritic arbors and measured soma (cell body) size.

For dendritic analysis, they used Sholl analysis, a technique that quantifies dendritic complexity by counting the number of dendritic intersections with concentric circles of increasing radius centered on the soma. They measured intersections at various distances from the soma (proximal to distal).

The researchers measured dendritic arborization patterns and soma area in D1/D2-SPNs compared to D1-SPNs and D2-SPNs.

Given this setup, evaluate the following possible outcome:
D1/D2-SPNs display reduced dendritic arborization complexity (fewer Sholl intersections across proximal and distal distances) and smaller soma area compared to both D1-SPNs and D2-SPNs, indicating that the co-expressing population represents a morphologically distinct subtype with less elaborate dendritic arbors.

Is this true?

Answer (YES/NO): NO